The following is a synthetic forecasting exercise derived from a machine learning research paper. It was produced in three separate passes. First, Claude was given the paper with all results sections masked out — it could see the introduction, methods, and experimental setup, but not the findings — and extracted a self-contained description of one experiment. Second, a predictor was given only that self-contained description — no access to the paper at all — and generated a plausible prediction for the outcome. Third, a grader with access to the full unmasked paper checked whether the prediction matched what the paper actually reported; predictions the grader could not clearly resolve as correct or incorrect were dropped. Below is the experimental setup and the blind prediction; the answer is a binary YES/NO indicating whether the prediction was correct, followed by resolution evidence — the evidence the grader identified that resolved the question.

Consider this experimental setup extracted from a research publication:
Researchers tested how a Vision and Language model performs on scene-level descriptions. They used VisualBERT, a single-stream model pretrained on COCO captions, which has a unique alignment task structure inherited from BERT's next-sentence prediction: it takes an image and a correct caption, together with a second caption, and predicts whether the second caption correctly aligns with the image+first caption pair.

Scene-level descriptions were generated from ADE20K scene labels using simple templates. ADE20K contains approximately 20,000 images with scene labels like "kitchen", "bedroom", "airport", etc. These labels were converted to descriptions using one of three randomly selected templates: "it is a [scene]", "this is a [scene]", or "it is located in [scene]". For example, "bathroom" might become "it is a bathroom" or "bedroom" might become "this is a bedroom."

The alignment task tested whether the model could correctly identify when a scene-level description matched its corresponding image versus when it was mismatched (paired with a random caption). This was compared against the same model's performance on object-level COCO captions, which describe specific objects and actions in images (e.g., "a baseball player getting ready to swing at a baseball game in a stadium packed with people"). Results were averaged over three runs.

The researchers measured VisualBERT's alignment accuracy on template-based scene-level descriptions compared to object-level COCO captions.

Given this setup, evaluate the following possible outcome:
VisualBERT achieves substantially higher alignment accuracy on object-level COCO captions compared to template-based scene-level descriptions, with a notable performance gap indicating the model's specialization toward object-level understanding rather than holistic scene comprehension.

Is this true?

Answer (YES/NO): YES